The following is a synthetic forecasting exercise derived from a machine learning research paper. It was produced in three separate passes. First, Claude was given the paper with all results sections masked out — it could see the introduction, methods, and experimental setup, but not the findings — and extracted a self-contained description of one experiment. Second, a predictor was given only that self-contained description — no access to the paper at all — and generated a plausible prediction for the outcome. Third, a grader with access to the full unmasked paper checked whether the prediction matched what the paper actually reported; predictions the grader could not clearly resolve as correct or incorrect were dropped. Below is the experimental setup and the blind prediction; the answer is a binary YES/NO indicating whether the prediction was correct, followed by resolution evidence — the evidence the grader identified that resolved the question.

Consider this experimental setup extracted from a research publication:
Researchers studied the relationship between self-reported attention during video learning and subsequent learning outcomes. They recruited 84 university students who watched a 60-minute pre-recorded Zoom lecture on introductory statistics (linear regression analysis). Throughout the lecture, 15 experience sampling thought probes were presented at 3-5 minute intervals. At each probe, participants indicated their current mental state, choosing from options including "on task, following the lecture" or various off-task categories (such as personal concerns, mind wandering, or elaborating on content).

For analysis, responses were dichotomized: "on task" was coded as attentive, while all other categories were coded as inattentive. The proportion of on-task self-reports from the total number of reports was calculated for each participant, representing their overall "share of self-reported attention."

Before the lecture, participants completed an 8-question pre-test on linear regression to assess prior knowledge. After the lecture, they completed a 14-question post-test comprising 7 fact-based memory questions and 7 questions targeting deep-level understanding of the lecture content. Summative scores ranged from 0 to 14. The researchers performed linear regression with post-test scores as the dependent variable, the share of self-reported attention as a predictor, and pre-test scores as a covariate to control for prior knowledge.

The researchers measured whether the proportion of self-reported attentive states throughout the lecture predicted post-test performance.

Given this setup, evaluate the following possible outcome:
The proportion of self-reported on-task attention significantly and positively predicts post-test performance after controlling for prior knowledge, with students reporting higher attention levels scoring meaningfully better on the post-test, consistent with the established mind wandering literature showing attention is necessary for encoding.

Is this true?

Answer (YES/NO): YES